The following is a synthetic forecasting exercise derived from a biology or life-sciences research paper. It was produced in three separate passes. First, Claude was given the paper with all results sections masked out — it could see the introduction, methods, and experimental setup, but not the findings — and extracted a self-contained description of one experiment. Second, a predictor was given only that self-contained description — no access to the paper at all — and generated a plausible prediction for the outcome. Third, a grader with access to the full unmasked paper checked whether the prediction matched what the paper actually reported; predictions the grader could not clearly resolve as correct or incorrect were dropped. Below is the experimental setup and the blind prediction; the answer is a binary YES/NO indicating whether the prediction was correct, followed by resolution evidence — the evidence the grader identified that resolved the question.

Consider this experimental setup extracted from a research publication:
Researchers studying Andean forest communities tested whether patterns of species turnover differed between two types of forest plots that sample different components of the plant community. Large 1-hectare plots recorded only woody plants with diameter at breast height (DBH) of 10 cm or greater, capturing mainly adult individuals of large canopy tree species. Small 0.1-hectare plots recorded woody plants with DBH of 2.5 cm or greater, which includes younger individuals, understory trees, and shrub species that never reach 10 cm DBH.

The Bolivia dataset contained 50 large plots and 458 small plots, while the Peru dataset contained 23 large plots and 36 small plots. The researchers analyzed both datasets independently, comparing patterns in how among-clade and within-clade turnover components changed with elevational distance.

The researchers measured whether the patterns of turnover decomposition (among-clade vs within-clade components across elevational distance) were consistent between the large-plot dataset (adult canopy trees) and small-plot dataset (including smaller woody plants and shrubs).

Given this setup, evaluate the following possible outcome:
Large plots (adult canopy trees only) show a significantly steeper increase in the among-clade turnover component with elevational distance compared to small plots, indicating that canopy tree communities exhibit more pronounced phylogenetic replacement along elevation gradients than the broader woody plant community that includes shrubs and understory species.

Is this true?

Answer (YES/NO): NO